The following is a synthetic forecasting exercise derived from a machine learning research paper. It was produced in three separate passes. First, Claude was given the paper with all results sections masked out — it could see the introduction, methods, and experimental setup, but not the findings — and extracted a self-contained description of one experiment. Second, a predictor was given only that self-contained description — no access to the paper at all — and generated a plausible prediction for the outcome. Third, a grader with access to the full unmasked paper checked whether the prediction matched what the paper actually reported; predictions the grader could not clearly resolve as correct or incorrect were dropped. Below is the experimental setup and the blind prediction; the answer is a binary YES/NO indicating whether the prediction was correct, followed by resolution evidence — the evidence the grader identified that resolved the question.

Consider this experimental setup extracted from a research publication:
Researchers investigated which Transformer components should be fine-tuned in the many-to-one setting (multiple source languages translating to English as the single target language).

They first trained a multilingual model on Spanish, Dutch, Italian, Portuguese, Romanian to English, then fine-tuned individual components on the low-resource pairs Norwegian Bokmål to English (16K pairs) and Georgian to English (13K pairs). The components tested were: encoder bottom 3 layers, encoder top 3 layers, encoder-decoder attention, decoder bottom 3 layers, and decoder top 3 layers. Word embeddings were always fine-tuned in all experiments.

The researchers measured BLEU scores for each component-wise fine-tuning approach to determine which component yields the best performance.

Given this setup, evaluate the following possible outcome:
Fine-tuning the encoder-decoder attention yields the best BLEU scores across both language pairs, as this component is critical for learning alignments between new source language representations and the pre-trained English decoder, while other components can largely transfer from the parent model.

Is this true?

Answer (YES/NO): NO